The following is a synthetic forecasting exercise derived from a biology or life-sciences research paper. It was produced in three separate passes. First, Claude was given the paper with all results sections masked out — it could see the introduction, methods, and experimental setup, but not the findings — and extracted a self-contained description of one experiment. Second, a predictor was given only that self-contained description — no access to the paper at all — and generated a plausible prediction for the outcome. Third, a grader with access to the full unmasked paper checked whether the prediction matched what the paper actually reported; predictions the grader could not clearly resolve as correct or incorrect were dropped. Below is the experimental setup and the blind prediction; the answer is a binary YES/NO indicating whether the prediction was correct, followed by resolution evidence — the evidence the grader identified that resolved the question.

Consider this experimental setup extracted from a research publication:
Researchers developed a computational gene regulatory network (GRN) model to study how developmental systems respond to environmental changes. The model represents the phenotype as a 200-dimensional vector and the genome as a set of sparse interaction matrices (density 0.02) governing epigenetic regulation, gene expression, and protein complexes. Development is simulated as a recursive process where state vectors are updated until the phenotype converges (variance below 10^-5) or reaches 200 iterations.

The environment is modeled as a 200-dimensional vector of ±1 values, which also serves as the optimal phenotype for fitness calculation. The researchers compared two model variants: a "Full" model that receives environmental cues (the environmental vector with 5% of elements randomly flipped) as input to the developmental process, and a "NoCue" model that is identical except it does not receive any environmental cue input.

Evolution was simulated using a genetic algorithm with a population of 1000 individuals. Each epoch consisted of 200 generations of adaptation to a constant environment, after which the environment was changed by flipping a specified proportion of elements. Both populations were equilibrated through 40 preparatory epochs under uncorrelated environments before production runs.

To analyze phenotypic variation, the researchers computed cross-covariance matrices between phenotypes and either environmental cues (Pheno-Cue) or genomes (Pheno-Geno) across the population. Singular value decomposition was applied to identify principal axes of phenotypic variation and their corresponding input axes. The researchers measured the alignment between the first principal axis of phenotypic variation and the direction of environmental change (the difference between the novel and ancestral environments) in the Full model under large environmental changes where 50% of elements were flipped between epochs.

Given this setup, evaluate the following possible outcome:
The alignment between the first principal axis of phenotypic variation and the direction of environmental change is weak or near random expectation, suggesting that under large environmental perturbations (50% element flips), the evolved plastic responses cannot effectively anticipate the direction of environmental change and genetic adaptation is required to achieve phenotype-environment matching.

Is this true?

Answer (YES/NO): NO